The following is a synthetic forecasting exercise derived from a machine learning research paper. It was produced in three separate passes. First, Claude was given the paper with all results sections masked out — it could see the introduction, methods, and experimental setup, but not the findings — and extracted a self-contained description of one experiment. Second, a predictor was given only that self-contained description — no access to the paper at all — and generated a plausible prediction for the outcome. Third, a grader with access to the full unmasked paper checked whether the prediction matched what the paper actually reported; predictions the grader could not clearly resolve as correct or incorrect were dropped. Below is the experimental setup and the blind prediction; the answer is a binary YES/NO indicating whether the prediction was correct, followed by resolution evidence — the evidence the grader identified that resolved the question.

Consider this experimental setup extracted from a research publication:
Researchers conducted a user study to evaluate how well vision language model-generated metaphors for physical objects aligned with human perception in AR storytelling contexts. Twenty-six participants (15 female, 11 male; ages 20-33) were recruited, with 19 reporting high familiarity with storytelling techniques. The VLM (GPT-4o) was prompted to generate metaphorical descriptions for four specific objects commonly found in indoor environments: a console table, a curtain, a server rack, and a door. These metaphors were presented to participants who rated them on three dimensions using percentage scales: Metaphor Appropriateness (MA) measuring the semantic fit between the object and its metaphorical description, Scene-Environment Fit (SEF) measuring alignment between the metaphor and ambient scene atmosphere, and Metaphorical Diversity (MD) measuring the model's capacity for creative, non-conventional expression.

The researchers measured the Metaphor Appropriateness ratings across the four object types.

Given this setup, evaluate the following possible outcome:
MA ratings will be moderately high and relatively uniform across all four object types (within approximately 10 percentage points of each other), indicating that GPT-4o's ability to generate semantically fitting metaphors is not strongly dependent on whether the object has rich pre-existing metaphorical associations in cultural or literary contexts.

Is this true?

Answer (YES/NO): NO